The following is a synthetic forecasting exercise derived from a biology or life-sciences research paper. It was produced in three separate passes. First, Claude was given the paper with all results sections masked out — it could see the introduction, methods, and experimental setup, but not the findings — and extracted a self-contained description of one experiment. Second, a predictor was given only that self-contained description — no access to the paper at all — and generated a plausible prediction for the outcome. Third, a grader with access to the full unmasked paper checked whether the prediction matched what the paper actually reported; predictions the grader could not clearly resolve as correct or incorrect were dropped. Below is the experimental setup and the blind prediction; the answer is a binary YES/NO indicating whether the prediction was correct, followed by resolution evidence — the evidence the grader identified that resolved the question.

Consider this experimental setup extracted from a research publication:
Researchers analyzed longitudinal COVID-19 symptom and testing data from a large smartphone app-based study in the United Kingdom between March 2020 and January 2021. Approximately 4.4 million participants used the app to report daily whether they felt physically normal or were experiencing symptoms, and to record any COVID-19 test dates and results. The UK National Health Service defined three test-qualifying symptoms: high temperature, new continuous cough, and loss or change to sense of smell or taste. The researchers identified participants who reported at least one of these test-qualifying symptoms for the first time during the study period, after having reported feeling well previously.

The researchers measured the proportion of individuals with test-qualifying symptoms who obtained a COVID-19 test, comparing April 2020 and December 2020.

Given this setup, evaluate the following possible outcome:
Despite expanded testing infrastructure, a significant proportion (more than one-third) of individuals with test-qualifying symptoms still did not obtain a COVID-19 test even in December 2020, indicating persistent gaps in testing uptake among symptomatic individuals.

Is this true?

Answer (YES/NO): NO